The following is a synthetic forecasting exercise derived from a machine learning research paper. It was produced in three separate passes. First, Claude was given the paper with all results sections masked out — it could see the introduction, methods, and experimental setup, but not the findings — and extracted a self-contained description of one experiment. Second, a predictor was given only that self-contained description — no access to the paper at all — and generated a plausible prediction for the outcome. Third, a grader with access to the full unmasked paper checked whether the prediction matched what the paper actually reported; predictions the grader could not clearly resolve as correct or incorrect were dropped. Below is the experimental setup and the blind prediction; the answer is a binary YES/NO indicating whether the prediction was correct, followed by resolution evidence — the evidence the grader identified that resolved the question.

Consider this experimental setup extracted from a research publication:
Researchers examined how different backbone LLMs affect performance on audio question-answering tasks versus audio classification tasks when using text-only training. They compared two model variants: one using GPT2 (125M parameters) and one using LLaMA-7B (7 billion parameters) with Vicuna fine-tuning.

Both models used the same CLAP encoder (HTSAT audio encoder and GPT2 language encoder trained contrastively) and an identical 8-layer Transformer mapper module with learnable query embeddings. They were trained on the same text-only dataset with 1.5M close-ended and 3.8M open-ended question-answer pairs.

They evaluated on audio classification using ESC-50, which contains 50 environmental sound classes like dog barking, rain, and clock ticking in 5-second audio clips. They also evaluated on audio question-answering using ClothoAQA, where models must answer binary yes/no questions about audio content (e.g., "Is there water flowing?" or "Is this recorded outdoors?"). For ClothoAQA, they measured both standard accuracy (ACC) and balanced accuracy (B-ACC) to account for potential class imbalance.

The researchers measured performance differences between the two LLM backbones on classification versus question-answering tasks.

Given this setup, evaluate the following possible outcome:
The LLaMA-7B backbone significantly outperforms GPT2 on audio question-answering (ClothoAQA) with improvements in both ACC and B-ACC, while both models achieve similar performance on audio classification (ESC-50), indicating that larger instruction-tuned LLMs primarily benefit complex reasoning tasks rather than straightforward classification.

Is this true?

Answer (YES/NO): YES